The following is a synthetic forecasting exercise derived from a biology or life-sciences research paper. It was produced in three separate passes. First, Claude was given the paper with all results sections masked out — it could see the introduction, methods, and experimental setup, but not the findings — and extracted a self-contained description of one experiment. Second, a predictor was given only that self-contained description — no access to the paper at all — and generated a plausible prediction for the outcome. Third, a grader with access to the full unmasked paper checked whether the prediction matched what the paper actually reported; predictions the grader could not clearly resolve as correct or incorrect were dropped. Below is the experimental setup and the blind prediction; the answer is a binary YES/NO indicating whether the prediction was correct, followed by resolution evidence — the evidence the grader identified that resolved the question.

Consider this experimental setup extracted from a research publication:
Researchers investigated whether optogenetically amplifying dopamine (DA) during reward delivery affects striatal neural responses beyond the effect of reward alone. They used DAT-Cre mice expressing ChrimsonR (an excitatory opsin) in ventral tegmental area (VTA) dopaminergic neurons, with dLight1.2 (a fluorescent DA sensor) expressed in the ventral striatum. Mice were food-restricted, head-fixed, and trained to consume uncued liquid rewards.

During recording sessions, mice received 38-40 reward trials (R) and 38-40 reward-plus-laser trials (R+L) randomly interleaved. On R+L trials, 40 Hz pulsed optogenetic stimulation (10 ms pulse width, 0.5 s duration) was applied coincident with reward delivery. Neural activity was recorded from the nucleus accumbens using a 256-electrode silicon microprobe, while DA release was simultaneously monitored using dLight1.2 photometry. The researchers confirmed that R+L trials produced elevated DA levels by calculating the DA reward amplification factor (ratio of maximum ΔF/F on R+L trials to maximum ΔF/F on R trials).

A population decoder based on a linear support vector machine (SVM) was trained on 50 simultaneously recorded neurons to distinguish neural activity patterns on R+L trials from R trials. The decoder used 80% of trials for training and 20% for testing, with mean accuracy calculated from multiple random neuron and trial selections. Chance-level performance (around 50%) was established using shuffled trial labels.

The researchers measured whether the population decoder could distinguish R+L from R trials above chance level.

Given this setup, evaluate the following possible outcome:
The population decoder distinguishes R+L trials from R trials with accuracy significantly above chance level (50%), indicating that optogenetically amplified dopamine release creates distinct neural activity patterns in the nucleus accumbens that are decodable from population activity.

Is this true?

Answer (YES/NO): YES